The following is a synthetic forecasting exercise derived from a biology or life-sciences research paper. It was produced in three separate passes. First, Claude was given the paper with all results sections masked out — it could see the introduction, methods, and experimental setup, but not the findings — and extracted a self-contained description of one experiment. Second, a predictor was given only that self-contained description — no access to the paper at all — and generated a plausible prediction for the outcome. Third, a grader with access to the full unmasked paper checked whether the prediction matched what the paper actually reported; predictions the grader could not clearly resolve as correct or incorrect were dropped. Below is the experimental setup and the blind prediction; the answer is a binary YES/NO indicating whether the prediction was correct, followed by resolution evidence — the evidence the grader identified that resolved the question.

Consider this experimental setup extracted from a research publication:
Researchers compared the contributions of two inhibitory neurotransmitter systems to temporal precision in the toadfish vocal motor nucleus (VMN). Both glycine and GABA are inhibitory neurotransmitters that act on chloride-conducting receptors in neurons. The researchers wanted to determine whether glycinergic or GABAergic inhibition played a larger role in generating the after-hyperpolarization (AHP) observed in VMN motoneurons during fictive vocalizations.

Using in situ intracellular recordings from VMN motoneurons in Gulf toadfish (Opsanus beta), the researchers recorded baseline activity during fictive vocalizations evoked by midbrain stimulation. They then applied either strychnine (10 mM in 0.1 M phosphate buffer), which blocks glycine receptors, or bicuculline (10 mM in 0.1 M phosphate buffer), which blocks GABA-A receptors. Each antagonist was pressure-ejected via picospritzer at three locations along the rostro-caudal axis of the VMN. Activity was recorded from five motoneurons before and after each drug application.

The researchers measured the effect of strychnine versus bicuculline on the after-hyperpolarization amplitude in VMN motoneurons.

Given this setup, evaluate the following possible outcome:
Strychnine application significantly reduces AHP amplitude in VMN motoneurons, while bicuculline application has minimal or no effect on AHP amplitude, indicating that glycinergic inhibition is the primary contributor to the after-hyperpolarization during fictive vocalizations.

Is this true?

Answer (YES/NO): NO